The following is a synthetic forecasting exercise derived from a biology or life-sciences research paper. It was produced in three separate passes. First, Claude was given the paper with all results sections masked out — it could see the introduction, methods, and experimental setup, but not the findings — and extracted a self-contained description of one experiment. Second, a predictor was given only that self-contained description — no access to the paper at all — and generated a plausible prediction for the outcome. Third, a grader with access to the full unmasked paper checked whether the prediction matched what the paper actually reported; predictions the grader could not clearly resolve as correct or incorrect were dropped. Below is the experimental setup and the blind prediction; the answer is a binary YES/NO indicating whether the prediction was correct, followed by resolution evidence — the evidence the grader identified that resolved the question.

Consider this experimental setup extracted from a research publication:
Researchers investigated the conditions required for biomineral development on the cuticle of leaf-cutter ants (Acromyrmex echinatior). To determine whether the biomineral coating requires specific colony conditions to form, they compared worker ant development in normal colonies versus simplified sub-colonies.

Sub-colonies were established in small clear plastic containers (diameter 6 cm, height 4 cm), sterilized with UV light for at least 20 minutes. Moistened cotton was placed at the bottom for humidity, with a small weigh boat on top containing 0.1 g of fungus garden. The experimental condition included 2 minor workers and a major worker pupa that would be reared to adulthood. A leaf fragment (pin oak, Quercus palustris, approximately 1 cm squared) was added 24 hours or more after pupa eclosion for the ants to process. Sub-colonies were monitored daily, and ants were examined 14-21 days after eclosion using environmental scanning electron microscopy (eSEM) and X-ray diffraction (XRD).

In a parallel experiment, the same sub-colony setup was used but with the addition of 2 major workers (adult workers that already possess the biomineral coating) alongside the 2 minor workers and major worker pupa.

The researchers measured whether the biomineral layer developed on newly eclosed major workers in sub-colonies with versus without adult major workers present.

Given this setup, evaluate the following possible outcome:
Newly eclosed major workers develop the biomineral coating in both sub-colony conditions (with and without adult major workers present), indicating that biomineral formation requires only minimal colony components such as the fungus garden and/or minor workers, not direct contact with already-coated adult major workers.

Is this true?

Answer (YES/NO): NO